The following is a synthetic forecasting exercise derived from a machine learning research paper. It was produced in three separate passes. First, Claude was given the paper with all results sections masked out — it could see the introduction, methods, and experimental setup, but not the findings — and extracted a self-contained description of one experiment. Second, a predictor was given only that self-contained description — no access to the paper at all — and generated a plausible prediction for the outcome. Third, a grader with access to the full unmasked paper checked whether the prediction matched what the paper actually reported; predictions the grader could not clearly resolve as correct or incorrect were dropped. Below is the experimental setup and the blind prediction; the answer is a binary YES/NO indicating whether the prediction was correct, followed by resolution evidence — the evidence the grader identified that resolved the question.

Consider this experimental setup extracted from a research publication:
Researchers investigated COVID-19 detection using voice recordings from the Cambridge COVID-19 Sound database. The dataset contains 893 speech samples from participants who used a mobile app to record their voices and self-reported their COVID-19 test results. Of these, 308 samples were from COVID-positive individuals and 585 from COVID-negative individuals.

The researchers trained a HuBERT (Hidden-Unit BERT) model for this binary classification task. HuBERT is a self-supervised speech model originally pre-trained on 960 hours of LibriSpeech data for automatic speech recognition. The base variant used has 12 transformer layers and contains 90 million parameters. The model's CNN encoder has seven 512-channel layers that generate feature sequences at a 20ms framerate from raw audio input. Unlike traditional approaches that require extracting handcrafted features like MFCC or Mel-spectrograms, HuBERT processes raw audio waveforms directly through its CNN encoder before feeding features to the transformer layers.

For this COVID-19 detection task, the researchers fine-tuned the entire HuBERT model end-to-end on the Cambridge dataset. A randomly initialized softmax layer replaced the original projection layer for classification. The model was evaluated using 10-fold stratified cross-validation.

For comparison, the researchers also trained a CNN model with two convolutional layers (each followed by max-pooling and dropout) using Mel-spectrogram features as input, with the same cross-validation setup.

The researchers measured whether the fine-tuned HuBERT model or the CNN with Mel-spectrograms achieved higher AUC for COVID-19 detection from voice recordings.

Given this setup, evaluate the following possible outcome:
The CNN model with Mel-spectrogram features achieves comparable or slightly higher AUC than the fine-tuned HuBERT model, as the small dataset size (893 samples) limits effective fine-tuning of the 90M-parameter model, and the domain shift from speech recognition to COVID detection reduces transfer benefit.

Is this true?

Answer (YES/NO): NO